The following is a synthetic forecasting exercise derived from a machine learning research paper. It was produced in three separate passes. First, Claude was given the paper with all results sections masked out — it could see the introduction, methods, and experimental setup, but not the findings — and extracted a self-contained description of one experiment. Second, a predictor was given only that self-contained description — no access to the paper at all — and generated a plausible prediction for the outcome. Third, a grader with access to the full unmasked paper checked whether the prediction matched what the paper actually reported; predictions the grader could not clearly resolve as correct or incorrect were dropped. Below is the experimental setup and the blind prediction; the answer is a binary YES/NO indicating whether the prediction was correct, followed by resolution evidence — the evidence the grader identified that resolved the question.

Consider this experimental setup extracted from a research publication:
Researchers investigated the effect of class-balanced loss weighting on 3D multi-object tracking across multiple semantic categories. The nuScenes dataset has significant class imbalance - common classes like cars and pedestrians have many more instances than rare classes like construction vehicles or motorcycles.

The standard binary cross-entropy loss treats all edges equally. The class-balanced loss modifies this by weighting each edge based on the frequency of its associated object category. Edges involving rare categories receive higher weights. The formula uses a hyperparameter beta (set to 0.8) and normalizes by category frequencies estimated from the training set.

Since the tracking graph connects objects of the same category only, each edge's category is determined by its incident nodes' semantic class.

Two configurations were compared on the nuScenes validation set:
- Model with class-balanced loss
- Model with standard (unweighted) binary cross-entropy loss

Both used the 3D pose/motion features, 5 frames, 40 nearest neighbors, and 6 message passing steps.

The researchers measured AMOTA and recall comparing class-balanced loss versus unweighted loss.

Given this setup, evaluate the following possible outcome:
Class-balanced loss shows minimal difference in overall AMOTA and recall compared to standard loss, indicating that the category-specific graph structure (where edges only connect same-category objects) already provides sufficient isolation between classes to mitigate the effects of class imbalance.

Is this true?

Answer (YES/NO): NO